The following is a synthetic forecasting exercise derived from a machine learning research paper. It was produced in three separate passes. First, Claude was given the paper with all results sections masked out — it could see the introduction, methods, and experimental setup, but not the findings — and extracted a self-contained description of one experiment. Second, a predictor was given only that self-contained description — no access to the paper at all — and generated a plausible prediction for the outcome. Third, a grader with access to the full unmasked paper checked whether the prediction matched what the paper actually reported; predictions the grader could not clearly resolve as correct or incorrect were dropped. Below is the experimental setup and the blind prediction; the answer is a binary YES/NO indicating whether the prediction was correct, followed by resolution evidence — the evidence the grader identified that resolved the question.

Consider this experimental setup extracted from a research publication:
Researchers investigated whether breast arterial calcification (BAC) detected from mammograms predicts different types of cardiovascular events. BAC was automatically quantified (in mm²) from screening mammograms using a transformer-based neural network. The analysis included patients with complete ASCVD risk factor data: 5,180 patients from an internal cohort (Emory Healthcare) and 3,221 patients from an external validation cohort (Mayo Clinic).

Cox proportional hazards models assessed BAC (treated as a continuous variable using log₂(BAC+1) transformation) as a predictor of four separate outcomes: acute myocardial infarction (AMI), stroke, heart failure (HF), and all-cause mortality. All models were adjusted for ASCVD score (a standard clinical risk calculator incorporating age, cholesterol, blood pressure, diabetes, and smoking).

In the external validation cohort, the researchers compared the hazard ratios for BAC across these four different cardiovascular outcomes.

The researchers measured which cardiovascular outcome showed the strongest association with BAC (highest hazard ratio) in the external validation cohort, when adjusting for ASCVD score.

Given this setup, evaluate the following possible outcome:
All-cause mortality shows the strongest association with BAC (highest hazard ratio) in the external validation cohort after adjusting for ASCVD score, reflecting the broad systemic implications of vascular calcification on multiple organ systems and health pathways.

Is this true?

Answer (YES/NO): YES